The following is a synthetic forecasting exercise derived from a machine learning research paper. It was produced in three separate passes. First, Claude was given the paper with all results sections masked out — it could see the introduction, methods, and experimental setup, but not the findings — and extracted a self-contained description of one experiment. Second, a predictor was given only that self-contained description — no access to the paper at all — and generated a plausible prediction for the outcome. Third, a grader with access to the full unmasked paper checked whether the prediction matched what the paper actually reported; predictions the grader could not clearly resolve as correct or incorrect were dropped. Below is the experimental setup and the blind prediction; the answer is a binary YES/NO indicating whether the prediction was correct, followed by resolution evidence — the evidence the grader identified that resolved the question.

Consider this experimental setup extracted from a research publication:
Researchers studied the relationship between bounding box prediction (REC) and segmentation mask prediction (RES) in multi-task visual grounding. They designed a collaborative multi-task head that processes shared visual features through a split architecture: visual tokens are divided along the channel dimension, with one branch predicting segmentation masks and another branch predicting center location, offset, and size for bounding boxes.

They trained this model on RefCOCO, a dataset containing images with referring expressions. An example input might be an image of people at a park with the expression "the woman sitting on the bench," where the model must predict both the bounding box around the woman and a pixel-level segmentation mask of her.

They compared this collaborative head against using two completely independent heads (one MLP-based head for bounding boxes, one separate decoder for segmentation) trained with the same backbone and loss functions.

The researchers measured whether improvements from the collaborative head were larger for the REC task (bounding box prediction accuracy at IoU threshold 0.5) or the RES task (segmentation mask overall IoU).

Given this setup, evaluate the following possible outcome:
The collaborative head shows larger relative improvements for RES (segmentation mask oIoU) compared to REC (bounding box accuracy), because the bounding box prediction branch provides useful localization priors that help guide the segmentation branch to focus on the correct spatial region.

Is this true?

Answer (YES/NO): NO